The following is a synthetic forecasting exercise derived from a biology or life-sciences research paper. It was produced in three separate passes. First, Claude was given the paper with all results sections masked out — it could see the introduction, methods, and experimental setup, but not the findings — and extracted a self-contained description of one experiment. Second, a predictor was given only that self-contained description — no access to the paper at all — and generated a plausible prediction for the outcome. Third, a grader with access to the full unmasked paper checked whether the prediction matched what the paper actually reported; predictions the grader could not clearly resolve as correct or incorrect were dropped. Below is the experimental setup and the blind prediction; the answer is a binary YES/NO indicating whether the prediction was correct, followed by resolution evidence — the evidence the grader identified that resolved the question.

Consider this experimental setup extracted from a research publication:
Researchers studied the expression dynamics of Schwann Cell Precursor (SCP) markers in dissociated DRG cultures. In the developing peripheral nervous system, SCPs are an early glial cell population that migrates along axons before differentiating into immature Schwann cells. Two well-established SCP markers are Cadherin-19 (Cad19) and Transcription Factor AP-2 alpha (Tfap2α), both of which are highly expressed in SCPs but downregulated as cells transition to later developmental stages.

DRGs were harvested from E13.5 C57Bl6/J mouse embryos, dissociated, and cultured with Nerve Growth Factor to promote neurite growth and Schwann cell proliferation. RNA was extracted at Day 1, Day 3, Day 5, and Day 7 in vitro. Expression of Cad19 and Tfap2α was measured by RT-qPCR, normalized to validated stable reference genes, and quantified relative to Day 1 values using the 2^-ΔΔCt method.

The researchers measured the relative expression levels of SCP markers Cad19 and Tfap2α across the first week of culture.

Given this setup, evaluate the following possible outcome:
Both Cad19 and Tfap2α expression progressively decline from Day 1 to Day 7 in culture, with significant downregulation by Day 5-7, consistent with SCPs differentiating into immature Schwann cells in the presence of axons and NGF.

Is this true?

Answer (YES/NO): NO